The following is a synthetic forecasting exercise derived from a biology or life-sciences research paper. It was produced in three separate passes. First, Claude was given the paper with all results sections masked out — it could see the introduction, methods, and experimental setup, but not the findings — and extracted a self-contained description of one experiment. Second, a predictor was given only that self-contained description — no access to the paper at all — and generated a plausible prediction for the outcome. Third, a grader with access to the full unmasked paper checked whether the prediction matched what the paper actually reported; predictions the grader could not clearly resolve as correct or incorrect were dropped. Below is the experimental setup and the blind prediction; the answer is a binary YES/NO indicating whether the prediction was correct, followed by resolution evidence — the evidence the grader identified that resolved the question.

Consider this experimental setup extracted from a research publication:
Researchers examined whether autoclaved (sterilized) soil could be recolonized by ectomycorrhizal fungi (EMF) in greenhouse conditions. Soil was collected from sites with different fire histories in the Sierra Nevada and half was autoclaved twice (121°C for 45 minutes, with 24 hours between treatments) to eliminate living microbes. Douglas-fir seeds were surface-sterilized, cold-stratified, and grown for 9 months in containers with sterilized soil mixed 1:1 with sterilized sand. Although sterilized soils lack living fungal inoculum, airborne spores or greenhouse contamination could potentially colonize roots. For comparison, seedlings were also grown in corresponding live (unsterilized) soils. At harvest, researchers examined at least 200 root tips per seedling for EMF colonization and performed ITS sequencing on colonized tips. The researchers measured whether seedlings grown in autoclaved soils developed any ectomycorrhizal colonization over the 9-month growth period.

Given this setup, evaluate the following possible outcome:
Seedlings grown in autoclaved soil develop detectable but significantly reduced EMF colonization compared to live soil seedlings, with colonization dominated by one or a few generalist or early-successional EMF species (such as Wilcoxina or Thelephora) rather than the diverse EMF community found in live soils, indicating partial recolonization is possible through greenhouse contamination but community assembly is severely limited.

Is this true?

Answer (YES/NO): NO